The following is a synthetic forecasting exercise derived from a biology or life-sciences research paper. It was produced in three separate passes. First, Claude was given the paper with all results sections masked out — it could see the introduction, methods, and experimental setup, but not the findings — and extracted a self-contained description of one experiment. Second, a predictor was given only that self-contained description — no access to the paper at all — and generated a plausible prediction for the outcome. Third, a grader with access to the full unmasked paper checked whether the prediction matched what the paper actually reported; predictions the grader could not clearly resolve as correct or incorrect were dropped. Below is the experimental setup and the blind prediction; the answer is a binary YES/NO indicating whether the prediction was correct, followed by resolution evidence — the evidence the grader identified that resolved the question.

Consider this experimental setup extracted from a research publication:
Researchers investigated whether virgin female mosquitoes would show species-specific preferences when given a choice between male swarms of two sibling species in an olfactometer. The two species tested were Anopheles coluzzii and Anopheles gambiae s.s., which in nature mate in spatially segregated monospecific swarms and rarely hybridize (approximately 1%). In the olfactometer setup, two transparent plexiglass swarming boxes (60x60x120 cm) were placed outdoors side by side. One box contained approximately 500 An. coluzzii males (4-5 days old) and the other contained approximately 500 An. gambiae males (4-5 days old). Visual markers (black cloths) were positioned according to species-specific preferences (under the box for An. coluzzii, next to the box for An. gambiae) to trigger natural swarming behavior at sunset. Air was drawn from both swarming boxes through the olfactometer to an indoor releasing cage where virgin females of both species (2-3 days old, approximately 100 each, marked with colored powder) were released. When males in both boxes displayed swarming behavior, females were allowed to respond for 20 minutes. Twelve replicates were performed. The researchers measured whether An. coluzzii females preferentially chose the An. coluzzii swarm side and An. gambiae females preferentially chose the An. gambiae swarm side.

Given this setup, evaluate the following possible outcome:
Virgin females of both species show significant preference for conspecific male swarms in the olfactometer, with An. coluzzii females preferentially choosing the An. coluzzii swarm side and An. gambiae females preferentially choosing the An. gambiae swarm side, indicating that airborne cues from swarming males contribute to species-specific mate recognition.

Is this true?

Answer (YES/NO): NO